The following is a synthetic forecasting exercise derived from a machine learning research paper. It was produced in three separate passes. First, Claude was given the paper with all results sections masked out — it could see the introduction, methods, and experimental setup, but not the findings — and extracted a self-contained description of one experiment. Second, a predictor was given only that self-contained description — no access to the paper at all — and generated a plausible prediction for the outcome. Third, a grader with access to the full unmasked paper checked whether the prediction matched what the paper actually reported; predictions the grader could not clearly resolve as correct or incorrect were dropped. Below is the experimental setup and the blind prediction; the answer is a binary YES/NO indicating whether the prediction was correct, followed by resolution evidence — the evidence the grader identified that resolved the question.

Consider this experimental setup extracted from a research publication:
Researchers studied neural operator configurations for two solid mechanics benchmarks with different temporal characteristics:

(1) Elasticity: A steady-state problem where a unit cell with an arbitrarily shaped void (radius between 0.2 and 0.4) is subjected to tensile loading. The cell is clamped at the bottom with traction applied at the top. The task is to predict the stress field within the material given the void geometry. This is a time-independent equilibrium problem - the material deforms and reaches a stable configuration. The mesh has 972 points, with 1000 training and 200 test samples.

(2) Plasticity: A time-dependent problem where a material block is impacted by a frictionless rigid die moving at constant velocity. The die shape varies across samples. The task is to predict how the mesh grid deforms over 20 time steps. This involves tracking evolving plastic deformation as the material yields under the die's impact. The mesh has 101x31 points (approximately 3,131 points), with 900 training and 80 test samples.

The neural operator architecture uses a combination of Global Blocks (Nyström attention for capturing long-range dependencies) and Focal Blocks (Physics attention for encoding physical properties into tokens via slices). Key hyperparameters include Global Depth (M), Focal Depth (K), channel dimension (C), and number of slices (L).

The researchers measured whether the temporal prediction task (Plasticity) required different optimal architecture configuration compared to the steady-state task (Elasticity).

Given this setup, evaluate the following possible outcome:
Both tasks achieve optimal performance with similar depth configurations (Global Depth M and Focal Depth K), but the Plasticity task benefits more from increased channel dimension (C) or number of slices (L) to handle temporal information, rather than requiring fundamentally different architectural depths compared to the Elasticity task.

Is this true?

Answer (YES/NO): NO